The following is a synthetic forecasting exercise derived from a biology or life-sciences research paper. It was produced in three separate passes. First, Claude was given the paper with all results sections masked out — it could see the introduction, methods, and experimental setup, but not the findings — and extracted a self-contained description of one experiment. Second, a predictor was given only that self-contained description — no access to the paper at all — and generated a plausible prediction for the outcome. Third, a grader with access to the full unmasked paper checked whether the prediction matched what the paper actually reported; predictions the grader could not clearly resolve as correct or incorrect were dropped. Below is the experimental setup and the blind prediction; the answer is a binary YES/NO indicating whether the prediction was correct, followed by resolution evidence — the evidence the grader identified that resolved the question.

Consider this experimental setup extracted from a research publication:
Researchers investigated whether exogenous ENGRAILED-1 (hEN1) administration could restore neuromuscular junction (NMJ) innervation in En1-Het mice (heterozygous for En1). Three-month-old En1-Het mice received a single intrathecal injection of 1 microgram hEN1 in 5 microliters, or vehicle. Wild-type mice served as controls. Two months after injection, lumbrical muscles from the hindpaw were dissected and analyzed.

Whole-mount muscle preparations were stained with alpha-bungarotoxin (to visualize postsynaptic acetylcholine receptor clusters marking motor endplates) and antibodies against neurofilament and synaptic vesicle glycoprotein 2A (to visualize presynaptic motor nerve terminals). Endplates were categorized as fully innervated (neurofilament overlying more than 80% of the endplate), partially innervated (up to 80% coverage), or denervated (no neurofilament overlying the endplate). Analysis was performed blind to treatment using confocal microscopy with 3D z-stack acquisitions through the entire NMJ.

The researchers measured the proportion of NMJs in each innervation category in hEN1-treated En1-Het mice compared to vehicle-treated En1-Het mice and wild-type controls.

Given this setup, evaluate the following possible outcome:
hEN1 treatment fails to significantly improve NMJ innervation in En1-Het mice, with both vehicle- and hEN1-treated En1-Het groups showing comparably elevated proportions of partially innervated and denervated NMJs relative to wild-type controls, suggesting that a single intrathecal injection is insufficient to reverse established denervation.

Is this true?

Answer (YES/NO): NO